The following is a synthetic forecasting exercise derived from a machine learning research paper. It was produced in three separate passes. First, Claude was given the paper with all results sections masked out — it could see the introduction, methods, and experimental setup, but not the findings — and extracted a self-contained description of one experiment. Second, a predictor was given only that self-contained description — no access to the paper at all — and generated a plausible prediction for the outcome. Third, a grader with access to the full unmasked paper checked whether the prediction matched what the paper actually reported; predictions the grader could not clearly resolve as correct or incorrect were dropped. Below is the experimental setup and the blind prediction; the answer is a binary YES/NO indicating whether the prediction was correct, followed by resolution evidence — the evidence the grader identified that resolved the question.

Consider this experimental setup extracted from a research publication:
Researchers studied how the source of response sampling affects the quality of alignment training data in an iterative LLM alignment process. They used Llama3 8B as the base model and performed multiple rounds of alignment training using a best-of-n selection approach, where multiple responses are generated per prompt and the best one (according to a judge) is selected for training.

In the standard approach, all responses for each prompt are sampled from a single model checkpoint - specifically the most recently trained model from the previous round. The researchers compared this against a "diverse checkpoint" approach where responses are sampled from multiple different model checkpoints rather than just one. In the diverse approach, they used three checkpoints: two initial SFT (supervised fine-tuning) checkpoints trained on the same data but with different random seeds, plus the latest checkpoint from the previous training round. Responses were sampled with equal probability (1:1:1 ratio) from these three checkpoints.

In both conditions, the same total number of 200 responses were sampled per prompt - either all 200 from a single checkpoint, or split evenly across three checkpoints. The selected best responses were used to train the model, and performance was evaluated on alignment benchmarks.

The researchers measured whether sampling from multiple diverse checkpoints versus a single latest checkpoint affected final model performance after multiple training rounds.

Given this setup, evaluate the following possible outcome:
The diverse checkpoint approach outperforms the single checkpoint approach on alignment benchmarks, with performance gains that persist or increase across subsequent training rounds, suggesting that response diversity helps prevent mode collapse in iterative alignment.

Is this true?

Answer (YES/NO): YES